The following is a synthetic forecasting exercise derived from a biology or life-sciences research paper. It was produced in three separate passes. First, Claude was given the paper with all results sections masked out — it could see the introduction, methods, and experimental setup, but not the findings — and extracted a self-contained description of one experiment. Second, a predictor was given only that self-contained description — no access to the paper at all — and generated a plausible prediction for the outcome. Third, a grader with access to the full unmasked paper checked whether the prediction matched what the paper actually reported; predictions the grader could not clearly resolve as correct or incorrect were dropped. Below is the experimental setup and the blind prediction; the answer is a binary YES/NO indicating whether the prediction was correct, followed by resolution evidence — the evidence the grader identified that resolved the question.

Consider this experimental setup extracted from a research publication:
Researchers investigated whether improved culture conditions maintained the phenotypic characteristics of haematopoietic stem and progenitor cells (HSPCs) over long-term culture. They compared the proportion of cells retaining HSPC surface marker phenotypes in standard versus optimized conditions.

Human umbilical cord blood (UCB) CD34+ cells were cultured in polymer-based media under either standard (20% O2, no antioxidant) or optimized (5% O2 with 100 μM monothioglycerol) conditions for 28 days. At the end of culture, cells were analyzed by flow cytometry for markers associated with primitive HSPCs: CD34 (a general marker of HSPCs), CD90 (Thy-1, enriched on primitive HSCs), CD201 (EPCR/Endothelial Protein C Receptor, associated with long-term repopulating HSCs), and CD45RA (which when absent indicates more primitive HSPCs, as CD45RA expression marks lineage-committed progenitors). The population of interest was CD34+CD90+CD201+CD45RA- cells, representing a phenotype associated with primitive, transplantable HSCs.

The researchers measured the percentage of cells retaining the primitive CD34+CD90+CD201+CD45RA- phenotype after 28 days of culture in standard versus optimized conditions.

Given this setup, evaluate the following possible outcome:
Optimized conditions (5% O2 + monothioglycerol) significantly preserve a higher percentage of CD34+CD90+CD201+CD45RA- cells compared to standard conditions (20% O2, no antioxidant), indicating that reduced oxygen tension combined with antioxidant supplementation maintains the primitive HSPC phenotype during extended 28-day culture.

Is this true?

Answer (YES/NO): NO